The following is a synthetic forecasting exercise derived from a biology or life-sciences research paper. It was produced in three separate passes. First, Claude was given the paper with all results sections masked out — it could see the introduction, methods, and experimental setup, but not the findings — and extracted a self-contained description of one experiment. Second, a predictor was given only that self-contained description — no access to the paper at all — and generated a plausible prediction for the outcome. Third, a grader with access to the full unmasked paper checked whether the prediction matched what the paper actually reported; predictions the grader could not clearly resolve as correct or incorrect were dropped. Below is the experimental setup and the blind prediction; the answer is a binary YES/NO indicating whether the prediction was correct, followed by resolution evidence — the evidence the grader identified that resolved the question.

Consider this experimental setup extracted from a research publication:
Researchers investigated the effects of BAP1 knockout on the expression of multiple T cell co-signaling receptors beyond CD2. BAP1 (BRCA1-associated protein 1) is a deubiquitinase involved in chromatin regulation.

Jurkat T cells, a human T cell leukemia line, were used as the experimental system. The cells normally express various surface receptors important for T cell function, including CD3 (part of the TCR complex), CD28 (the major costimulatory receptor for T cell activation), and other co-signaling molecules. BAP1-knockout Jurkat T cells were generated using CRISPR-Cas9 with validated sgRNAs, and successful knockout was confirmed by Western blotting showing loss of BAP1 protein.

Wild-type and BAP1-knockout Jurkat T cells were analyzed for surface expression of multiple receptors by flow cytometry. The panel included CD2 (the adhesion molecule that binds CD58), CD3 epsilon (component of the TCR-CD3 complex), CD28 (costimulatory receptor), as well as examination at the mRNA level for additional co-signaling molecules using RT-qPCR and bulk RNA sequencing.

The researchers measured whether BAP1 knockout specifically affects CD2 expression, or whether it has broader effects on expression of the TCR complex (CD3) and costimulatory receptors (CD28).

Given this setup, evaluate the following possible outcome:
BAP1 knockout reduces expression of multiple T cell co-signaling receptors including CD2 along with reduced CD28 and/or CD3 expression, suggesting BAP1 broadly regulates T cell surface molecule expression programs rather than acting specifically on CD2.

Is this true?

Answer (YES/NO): YES